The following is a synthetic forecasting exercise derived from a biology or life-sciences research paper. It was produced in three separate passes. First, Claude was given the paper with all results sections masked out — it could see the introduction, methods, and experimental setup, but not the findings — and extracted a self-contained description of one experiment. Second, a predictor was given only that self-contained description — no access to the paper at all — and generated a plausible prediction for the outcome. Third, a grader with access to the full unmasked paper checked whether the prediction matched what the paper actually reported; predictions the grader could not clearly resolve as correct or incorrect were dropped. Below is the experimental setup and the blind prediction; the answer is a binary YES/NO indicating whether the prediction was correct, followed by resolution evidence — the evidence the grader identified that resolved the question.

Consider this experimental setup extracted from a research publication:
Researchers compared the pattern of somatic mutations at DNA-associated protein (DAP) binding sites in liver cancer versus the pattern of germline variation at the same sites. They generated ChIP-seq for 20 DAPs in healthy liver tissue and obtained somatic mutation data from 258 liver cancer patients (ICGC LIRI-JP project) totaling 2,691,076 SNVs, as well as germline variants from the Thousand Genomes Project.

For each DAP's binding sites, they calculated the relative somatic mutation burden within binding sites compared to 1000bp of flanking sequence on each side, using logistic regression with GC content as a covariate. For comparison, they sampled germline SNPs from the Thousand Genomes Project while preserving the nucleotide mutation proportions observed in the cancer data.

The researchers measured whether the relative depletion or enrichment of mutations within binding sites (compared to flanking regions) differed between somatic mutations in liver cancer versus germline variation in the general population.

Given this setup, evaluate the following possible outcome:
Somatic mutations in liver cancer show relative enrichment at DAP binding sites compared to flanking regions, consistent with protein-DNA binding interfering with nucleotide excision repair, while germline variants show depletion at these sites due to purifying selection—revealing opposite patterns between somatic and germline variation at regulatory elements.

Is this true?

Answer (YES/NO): NO